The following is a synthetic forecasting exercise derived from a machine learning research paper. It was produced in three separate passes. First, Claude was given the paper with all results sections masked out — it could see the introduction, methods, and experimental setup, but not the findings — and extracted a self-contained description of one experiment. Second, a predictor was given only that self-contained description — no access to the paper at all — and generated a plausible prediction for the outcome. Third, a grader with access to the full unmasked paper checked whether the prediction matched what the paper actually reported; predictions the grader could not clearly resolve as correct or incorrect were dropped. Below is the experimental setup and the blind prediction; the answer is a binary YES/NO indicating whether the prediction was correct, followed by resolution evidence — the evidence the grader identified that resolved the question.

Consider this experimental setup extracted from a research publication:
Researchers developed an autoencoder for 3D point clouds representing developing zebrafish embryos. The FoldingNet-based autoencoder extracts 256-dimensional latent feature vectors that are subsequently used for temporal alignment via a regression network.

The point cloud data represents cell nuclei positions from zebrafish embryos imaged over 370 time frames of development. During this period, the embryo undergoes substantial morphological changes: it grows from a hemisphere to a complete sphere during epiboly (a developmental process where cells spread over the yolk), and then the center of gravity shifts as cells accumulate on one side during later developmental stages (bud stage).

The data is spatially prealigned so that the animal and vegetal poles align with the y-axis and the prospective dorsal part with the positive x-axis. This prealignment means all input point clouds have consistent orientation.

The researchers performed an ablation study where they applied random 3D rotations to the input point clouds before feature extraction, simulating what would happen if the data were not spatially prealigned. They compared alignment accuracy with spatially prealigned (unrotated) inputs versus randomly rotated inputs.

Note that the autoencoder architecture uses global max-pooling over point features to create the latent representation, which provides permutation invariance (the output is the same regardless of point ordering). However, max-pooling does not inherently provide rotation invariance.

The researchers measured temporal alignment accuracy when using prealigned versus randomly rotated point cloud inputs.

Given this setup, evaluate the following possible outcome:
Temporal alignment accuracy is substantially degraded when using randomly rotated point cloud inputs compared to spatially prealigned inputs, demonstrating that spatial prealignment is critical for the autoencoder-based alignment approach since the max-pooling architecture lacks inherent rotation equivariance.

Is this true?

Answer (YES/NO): NO